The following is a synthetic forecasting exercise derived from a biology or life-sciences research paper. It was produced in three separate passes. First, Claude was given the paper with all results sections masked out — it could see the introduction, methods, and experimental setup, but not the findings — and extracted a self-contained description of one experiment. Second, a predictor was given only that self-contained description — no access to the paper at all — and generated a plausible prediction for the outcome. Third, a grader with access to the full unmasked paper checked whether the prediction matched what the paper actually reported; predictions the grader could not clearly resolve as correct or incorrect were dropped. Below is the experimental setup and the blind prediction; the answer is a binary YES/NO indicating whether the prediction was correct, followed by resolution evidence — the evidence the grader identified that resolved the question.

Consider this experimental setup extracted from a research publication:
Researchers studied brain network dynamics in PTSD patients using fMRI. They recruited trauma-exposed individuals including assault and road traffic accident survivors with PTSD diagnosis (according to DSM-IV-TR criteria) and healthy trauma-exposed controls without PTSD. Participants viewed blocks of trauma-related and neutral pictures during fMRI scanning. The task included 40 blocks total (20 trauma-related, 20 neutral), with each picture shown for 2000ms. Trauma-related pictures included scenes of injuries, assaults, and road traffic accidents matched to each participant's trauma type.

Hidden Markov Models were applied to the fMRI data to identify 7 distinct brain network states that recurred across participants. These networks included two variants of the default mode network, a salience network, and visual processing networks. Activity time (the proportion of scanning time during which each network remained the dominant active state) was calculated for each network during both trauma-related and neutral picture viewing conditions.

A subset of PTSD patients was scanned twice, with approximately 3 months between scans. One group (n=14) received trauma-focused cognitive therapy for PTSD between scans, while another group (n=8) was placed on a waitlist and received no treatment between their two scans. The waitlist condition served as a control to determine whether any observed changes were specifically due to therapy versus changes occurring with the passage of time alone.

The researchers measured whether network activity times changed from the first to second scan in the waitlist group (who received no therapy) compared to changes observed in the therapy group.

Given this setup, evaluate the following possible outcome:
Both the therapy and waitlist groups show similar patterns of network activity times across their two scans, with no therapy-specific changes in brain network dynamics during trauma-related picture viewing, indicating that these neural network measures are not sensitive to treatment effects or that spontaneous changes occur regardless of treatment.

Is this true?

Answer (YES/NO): NO